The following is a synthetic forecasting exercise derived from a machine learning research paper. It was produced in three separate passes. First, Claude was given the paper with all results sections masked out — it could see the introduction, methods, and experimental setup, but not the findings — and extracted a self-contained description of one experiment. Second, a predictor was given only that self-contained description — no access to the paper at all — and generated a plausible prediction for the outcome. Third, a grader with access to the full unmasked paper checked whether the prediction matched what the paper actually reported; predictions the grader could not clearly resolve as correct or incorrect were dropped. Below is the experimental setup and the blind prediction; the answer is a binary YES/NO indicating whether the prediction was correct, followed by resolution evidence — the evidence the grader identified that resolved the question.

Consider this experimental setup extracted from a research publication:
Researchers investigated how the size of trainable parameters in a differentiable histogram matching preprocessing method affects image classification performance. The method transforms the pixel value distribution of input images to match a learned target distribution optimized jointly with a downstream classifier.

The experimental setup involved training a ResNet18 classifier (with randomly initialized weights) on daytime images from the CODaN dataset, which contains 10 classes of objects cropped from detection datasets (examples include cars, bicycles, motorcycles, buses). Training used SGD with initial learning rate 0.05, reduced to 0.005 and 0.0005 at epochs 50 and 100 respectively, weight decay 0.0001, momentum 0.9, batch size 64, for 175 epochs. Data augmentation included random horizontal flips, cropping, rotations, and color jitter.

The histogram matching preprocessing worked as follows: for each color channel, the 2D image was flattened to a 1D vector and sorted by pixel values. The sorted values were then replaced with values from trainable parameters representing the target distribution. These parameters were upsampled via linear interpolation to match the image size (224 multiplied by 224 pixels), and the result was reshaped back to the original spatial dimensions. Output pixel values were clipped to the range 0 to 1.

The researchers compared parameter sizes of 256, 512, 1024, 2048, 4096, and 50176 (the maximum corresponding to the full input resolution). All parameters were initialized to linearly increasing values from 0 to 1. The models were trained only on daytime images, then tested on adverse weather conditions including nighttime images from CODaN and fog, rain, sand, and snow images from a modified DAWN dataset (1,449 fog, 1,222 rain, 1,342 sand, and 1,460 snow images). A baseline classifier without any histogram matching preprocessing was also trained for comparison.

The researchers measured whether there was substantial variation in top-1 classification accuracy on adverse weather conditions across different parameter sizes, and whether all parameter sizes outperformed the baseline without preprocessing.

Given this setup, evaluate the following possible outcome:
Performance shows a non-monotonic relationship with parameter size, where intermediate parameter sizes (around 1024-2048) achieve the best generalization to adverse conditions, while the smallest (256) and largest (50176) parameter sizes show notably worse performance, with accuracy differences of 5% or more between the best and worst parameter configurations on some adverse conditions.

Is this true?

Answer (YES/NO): NO